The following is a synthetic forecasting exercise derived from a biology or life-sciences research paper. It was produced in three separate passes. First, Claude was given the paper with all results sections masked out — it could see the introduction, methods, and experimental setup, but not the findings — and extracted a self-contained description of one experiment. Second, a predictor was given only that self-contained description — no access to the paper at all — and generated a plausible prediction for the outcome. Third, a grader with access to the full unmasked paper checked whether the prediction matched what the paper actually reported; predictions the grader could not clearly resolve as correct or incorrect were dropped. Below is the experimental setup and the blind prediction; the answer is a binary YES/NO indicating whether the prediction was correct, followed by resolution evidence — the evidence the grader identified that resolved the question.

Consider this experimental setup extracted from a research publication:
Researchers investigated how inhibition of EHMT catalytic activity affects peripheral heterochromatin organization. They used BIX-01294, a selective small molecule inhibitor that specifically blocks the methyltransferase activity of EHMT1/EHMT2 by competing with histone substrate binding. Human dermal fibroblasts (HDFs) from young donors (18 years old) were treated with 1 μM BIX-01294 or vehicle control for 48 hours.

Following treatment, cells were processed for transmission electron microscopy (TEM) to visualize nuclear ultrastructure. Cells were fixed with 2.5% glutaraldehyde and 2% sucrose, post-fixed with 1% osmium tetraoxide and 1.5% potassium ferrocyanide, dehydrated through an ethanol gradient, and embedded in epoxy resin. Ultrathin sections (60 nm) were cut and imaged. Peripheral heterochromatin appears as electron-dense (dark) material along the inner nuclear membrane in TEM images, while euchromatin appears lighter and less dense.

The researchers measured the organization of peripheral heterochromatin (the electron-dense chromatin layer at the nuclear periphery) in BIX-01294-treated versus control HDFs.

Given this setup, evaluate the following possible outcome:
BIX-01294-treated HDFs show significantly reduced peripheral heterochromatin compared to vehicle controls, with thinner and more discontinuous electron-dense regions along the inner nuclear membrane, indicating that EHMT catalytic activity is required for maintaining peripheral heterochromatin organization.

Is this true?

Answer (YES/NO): NO